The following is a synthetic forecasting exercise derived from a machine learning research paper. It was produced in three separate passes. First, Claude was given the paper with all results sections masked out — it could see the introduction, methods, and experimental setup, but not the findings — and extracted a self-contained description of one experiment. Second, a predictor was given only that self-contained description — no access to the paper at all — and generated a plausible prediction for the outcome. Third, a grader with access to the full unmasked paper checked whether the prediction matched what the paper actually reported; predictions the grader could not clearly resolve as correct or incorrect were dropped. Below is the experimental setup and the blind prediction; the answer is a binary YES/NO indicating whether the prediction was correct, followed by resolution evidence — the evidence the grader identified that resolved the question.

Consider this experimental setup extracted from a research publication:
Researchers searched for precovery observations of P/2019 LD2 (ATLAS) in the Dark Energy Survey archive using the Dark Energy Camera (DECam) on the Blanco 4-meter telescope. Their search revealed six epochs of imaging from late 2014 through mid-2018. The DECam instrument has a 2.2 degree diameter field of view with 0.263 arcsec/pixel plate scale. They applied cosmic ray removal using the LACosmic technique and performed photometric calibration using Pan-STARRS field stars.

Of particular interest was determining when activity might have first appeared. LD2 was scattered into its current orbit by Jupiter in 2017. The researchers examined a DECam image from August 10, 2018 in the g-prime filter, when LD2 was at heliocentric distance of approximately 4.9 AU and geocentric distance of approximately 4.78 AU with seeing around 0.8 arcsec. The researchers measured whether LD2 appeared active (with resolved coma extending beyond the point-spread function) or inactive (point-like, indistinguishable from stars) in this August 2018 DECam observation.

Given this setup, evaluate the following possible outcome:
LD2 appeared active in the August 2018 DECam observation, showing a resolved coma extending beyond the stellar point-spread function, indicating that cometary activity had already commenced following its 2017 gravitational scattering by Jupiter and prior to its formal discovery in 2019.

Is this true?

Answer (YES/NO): YES